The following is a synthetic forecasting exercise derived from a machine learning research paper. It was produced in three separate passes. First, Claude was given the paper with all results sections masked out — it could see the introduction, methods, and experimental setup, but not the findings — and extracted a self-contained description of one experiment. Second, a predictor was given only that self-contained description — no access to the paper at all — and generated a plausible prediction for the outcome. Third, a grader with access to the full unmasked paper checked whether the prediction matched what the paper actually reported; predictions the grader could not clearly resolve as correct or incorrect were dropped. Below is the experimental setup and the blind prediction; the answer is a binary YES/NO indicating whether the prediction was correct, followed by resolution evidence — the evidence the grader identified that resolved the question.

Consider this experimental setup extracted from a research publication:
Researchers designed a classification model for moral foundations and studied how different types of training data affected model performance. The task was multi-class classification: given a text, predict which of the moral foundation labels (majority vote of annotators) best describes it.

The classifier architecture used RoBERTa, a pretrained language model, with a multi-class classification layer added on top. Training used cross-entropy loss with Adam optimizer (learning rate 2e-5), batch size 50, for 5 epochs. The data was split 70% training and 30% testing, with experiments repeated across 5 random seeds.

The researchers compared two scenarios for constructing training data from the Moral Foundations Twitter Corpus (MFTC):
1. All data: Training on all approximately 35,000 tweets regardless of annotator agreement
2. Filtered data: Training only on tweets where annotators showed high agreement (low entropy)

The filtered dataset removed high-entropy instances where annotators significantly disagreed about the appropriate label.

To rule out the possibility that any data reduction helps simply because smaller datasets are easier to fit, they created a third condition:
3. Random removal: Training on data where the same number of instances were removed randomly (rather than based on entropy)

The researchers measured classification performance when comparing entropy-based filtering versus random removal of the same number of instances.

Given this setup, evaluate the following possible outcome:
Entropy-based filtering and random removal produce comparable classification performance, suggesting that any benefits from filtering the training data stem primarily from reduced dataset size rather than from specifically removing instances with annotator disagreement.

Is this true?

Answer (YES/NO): NO